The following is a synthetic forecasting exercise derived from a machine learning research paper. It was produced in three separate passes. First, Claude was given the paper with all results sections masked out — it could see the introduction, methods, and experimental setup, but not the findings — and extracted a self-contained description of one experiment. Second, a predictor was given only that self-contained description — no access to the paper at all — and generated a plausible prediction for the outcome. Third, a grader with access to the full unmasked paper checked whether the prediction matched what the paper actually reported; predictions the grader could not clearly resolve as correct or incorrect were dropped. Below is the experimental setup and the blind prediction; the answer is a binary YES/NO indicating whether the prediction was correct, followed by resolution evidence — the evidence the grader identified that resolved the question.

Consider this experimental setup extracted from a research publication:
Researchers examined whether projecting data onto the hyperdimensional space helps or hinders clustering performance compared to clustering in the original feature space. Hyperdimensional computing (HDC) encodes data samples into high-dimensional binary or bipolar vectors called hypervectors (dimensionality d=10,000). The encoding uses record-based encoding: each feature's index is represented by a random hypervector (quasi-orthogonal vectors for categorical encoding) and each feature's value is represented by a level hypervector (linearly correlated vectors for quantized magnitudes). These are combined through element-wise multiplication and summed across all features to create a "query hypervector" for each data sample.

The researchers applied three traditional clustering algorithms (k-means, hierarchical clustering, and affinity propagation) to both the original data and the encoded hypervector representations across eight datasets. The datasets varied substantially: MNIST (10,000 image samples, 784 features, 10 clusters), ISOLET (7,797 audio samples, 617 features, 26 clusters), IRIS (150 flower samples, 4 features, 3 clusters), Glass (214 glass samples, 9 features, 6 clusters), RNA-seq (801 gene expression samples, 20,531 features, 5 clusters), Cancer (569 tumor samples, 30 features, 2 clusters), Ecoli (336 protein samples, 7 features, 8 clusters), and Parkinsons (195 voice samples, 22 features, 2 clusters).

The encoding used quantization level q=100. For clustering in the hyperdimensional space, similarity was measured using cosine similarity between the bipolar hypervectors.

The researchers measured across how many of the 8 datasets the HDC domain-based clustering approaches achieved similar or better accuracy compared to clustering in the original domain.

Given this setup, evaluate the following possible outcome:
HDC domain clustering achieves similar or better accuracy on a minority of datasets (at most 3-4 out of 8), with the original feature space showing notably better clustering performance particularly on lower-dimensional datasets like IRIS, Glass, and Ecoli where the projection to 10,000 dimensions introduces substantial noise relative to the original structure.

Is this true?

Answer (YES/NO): NO